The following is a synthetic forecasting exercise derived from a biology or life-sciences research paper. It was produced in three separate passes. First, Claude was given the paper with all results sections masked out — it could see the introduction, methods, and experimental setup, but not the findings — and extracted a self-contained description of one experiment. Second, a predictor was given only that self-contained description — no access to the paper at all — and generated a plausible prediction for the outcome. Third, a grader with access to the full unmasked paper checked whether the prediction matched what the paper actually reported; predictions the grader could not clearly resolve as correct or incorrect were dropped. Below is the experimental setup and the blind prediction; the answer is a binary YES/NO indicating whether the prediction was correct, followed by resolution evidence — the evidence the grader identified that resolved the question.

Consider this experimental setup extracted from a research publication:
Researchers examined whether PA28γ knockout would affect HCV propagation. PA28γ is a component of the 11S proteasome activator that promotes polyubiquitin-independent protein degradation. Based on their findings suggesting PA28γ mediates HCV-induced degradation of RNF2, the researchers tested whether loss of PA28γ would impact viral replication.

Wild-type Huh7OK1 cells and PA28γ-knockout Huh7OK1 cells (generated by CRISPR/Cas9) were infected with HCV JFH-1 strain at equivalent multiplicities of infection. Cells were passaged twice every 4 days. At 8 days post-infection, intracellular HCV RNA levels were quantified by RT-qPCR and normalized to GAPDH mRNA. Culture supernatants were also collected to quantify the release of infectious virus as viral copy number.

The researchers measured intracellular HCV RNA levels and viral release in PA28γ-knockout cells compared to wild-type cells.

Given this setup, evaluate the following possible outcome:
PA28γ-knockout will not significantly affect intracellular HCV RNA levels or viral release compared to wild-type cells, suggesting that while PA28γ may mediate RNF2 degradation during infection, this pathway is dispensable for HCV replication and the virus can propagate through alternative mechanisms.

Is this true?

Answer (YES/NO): NO